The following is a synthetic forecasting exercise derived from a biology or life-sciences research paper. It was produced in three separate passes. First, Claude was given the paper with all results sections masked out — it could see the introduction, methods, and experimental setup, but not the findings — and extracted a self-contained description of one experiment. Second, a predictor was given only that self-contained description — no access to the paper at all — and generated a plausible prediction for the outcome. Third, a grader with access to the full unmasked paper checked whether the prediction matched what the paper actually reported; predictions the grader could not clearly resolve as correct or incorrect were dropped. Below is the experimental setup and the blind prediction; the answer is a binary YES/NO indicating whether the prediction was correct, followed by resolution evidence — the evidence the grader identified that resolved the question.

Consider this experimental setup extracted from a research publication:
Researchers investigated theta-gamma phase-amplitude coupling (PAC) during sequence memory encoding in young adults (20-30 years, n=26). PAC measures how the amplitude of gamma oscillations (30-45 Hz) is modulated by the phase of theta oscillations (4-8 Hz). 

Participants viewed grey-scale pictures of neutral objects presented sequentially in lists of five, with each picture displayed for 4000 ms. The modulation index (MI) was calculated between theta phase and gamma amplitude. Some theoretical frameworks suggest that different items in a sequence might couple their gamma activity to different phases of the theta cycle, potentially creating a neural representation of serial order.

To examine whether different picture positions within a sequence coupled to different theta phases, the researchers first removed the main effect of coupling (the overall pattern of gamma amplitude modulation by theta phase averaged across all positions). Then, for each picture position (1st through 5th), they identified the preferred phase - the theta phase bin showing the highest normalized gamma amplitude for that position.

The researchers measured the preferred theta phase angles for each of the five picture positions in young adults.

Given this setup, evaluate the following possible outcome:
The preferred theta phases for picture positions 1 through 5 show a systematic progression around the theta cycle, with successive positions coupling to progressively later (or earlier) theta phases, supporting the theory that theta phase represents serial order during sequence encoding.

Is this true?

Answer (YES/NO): NO